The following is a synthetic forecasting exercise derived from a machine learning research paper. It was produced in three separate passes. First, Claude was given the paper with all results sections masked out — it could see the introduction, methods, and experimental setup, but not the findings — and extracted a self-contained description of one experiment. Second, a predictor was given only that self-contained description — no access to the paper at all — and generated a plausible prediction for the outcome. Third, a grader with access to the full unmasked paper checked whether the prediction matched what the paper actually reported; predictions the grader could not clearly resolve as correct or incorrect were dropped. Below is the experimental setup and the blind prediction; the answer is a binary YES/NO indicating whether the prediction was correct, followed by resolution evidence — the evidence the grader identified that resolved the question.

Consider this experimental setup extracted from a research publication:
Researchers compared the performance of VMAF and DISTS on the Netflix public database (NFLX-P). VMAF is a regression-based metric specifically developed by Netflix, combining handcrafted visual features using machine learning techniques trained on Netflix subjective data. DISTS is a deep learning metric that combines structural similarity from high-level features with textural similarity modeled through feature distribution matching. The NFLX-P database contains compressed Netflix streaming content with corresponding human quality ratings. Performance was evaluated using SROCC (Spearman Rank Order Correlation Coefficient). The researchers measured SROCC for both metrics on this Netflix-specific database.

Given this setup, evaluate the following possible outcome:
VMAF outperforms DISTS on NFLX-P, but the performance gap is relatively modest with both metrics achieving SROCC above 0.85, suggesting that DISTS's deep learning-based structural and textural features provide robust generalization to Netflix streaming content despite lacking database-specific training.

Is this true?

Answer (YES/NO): NO